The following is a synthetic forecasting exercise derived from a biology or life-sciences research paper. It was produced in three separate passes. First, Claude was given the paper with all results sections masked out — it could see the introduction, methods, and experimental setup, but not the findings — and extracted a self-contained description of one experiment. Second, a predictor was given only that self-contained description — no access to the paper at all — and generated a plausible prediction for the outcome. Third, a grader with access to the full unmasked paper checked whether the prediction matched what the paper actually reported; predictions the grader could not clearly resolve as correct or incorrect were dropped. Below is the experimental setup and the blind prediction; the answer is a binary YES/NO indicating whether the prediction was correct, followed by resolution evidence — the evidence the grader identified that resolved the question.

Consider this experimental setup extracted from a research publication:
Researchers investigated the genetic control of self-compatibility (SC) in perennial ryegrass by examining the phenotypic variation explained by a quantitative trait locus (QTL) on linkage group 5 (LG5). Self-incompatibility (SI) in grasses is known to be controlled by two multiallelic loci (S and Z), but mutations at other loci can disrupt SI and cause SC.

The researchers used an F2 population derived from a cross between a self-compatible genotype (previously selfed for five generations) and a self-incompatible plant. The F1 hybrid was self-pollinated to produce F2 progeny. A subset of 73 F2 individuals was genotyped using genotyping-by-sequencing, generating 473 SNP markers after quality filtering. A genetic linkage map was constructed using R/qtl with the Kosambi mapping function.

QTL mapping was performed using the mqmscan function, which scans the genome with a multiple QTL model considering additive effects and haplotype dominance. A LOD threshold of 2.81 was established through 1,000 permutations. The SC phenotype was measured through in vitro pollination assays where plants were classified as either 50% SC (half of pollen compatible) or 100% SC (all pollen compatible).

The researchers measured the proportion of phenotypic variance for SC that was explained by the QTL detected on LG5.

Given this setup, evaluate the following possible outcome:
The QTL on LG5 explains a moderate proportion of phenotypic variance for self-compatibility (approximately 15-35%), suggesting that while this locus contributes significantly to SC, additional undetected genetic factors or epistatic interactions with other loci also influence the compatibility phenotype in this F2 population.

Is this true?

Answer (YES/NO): NO